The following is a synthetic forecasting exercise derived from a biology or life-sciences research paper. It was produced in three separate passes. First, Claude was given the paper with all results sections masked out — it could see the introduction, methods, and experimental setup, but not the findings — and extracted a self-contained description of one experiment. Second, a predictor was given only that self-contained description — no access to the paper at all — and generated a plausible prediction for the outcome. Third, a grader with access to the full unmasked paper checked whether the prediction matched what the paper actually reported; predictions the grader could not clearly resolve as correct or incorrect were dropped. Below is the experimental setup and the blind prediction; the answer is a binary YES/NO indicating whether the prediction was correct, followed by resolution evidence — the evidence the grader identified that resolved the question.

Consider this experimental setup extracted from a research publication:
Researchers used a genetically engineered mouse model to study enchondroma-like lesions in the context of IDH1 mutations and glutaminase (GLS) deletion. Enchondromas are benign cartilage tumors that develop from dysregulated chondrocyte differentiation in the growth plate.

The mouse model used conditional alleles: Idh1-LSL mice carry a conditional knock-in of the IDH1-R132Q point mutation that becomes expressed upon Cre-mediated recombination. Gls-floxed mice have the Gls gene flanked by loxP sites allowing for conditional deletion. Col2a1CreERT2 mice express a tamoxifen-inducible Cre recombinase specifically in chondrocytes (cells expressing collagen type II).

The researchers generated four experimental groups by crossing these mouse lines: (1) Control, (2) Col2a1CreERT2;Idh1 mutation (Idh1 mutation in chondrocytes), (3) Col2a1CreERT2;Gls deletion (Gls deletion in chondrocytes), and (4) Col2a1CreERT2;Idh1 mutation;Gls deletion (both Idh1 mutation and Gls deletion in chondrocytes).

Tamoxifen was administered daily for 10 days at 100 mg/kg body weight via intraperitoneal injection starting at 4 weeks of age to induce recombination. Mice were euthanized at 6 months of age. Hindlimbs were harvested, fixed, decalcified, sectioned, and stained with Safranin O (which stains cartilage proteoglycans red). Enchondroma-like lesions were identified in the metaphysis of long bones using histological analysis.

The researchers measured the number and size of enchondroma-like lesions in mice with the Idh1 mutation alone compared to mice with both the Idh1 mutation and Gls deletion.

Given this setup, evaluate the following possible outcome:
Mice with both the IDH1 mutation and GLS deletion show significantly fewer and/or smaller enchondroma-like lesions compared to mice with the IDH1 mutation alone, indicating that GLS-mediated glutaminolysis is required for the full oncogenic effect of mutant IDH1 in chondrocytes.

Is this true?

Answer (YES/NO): NO